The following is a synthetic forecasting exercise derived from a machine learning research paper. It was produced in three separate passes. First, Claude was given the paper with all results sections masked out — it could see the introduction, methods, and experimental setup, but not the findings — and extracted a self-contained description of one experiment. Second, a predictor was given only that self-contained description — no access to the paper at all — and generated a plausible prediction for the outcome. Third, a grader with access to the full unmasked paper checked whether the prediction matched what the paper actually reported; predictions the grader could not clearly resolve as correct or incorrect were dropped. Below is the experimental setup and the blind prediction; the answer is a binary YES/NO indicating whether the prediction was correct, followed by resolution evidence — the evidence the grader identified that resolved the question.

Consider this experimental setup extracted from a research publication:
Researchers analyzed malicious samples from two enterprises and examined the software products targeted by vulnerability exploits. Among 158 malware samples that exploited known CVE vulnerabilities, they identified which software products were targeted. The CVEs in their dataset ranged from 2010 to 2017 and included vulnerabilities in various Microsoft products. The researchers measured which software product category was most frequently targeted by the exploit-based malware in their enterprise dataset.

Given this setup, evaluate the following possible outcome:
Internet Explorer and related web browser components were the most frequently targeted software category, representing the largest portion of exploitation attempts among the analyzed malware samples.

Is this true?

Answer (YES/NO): NO